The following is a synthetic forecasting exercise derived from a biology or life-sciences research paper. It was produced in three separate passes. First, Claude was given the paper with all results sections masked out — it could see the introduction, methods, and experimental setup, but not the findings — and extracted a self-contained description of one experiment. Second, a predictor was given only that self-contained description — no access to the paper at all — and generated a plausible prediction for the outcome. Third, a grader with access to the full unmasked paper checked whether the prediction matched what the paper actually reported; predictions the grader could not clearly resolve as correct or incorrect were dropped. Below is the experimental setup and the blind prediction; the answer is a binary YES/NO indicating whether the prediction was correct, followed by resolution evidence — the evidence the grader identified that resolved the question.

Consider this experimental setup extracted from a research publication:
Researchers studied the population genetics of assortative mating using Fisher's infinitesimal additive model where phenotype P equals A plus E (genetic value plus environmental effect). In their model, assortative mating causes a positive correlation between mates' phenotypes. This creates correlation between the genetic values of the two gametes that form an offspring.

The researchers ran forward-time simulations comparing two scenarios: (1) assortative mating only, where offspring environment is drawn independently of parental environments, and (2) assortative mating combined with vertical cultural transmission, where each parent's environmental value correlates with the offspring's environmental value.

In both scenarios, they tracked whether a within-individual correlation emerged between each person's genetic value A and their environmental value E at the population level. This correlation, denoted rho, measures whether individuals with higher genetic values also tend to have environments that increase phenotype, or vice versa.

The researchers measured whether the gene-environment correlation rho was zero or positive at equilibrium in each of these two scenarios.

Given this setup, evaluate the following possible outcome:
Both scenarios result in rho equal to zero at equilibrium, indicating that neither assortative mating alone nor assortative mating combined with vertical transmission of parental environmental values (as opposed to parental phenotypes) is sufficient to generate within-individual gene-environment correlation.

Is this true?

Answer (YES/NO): NO